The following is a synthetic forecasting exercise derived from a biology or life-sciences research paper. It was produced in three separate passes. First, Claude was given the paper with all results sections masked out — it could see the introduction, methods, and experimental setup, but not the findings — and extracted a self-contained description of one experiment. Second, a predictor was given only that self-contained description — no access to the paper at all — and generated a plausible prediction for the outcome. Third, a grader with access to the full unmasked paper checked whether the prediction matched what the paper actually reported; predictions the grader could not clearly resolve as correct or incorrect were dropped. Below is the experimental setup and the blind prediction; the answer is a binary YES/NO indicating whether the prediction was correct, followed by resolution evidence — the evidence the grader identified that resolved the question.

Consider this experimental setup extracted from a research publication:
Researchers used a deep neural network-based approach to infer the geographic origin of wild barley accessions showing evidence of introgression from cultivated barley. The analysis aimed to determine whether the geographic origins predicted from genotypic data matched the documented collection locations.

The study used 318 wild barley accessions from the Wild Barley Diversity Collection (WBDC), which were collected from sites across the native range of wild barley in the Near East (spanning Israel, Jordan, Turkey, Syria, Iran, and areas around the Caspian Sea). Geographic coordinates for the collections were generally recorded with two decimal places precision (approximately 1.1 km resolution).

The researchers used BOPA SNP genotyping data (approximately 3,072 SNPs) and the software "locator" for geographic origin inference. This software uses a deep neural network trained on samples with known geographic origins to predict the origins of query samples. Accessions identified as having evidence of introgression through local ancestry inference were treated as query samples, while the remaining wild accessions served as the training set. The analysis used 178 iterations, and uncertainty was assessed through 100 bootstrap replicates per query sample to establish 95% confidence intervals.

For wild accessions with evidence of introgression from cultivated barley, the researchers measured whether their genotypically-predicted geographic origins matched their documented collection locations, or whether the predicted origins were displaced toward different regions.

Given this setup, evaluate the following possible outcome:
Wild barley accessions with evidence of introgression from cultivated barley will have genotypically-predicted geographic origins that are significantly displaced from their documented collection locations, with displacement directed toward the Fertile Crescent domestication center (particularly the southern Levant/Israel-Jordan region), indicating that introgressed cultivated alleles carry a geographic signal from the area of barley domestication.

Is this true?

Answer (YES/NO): YES